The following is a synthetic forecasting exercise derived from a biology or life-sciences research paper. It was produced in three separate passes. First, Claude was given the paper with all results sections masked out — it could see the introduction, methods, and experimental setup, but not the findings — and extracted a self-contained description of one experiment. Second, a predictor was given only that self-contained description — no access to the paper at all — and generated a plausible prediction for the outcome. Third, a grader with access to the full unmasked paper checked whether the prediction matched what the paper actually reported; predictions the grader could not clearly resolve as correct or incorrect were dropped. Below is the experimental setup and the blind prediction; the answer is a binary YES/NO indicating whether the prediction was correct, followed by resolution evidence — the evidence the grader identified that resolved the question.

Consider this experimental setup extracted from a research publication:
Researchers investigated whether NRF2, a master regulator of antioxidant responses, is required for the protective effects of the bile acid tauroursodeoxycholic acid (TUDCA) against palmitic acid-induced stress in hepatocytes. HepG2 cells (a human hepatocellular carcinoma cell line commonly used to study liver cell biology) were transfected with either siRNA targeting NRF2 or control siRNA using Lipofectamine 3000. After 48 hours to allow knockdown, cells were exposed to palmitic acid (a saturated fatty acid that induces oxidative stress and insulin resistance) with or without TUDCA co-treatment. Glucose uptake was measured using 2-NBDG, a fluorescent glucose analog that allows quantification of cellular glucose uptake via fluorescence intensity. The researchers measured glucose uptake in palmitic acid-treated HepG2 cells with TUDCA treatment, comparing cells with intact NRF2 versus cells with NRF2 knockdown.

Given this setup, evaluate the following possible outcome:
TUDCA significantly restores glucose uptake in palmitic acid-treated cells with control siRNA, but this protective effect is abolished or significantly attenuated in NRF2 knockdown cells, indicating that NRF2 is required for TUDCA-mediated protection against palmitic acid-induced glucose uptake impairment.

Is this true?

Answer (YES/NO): YES